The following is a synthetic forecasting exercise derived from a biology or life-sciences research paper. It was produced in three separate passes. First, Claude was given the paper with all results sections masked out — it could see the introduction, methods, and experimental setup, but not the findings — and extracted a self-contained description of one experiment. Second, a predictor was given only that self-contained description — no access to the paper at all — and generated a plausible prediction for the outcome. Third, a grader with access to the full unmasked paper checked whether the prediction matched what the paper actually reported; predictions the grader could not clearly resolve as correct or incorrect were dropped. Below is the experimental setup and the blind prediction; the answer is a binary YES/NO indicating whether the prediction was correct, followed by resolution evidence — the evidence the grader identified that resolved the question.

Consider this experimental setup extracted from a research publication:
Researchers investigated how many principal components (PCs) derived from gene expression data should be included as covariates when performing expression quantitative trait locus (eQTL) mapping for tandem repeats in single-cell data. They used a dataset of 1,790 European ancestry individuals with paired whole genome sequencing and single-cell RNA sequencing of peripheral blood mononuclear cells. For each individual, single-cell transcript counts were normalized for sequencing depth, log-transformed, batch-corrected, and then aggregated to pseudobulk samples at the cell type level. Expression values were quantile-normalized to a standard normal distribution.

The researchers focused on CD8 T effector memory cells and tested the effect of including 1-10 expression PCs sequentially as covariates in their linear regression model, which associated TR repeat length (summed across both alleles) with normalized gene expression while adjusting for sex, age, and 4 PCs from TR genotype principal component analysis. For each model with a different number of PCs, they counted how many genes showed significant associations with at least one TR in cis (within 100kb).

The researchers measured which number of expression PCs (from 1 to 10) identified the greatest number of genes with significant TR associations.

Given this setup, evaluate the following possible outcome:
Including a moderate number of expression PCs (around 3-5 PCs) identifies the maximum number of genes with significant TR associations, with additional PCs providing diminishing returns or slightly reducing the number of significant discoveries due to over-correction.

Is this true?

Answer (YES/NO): NO